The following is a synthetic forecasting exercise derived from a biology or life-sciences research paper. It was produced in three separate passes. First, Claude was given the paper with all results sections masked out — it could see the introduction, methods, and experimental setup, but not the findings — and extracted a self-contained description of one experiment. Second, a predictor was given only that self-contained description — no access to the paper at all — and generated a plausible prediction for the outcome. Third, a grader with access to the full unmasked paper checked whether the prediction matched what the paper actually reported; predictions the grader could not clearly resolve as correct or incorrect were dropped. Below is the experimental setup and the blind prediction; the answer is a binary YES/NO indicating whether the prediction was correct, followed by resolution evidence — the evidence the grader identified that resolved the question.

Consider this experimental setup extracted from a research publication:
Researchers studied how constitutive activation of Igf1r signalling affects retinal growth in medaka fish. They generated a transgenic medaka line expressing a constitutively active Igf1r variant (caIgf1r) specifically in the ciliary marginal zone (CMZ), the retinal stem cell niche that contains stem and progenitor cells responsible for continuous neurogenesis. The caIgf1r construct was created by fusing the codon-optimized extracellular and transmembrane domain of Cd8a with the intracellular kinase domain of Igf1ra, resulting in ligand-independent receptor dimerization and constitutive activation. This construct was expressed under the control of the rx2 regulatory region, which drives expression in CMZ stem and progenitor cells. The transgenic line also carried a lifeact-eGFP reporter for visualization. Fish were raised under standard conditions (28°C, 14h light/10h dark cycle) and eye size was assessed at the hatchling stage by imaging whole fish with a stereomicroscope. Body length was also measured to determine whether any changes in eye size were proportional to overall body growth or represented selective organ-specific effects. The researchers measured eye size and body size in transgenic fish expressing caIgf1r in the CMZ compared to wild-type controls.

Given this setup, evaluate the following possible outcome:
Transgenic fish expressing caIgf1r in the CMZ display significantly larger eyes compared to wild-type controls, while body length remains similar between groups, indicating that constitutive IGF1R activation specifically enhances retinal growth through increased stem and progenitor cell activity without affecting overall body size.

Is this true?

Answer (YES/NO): NO